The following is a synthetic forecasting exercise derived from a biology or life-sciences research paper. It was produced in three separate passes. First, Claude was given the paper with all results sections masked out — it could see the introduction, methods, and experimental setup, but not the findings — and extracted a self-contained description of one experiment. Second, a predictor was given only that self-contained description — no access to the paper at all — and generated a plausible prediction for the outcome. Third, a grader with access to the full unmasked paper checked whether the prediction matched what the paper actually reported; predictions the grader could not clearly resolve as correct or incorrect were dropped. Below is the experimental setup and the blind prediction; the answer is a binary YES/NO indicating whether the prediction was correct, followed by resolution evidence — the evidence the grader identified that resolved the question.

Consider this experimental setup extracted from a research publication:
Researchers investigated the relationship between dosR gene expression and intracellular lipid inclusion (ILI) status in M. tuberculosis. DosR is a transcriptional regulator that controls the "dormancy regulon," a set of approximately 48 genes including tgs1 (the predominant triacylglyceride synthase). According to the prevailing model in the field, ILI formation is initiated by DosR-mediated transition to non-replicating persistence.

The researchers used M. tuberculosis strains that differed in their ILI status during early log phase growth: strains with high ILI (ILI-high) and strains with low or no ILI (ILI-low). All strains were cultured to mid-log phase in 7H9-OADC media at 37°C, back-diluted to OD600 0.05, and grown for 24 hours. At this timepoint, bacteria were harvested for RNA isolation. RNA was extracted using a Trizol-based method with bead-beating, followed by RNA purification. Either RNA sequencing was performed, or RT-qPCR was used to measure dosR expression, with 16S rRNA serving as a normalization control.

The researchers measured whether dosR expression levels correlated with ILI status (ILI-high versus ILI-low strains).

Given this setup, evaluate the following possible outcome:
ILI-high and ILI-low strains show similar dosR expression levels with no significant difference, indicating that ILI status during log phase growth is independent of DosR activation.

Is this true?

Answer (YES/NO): NO